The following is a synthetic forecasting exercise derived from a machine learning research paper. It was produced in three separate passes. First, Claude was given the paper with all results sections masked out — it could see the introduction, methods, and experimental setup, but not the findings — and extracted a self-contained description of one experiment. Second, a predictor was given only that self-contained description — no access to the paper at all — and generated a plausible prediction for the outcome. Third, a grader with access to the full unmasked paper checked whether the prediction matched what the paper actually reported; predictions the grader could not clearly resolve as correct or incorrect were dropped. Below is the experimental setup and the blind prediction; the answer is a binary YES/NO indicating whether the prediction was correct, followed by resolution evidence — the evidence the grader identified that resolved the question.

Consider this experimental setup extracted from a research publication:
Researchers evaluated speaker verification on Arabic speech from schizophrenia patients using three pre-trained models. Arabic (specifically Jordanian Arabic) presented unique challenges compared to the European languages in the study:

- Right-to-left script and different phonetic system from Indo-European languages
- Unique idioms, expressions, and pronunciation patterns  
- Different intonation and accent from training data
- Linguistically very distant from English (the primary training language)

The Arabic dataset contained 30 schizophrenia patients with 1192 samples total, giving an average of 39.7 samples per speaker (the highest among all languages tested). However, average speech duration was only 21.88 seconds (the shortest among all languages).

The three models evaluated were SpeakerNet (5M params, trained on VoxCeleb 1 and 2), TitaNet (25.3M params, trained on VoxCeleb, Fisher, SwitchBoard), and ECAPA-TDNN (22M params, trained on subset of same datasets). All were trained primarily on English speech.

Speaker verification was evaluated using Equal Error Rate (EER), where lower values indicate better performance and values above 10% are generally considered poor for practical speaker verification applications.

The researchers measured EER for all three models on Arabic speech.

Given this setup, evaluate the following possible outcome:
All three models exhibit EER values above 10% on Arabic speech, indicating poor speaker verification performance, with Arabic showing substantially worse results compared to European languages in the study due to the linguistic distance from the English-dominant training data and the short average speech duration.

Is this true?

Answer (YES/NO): NO